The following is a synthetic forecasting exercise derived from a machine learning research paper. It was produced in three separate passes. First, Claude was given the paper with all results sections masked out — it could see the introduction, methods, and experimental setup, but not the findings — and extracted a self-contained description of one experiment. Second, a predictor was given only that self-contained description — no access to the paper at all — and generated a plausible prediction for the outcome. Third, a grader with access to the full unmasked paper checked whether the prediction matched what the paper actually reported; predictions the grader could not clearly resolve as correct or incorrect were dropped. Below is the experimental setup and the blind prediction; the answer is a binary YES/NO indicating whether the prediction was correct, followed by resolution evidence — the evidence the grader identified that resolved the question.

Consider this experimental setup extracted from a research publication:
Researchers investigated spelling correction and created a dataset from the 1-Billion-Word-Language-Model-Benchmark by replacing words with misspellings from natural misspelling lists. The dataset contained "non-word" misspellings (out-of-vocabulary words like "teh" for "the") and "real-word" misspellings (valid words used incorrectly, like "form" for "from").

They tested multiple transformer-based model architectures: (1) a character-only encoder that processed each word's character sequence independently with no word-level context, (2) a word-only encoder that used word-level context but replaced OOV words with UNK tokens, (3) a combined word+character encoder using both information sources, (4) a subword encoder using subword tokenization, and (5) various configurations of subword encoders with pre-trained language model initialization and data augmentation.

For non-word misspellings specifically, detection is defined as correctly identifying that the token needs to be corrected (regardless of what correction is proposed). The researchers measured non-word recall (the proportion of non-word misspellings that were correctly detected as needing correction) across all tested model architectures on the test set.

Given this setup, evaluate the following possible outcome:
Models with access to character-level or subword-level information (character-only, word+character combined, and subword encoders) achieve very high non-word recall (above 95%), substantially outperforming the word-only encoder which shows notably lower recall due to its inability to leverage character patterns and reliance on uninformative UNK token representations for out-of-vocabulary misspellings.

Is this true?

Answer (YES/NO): NO